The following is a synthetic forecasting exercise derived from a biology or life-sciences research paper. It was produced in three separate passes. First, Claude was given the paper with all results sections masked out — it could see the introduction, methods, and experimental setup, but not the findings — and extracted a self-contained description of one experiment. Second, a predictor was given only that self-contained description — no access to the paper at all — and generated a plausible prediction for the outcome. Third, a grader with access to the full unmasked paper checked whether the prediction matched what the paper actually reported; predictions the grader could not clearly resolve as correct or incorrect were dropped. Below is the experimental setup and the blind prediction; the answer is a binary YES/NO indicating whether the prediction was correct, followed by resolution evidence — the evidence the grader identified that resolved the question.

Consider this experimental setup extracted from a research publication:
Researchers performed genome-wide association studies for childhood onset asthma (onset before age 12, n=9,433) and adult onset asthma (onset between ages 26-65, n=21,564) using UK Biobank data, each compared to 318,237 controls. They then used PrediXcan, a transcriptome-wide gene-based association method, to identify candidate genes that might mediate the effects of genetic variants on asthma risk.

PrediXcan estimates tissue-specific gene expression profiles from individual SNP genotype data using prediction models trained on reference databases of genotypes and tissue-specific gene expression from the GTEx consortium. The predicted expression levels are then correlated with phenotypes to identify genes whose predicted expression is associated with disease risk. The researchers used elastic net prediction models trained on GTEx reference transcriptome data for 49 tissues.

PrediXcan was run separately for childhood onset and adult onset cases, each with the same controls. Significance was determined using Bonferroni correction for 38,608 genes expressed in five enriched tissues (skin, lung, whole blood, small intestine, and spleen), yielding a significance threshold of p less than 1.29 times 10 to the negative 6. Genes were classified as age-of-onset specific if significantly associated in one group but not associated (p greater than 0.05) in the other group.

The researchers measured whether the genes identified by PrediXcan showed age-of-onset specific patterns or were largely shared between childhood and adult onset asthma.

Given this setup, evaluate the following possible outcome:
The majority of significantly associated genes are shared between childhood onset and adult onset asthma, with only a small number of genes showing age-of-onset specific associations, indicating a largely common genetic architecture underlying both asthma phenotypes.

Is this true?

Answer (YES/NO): NO